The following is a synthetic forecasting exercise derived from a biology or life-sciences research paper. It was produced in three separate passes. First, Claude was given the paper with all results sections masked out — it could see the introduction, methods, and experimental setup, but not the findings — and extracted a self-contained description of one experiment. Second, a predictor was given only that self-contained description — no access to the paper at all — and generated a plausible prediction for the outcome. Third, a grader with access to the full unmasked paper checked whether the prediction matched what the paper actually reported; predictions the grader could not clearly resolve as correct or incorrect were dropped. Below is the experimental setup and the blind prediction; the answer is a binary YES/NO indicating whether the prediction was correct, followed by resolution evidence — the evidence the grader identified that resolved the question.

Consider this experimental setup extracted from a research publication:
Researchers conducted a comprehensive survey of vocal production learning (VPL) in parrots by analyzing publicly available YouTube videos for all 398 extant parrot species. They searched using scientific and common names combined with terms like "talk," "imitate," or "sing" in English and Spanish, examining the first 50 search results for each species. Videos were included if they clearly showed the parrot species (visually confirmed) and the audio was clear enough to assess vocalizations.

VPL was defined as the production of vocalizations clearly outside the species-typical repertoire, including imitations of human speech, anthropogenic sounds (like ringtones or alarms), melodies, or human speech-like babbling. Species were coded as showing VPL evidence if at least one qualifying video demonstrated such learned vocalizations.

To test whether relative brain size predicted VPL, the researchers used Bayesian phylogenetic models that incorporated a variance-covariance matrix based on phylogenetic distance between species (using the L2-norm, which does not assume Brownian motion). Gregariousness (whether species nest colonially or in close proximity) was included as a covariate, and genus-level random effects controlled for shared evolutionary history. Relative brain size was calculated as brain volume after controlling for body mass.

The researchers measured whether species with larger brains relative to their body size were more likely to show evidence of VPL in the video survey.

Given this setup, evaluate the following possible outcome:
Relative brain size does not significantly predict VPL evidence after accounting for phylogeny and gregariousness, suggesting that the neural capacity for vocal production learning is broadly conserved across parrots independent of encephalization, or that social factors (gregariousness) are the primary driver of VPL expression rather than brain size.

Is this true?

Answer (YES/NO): YES